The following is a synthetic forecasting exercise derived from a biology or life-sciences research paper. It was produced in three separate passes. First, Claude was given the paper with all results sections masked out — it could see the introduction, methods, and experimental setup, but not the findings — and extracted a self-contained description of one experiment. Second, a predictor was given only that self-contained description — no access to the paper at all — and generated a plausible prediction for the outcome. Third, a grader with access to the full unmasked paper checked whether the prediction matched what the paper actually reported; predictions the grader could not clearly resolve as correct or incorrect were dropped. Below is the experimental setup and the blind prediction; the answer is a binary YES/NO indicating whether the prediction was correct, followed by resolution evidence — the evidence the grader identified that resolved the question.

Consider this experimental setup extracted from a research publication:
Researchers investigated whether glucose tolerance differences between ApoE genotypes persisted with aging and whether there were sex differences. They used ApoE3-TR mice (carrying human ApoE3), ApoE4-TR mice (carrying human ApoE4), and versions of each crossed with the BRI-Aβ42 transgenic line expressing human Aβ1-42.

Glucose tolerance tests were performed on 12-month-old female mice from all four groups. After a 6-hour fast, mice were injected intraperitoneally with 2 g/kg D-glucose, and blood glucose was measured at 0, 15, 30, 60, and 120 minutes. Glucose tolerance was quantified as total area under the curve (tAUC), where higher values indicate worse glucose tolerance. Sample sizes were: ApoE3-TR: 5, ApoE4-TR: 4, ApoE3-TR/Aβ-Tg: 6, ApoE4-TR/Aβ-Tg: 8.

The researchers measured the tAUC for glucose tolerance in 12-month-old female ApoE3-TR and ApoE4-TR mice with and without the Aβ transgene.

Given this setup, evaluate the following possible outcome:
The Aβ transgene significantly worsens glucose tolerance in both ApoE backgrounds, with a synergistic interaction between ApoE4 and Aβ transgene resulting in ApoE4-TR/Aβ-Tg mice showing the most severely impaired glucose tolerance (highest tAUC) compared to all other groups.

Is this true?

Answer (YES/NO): NO